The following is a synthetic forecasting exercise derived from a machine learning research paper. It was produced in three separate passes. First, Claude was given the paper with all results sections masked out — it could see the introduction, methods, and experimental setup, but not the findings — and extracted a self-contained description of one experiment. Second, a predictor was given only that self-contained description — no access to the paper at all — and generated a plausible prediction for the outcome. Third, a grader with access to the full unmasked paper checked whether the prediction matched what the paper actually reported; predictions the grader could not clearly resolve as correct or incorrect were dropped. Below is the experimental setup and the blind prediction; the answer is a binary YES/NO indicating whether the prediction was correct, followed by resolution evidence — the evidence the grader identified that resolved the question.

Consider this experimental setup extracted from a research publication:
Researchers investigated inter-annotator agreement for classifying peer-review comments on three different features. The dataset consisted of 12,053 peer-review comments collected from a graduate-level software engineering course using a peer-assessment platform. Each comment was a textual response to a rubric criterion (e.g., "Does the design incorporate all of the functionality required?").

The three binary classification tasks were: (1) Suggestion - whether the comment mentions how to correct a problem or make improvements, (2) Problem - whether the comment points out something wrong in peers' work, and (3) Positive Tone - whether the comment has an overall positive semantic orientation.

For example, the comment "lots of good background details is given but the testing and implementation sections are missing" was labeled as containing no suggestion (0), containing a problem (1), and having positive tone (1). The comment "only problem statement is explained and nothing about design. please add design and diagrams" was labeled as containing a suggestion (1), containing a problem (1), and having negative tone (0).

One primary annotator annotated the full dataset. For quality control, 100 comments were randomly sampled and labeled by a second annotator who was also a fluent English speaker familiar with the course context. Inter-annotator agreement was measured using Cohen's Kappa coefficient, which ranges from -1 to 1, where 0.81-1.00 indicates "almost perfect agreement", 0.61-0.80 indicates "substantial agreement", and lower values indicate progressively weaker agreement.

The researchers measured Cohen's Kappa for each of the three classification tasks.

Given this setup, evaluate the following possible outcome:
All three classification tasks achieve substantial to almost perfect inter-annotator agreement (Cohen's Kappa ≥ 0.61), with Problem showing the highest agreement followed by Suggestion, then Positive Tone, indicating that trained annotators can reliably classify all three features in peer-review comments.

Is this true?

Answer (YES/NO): NO